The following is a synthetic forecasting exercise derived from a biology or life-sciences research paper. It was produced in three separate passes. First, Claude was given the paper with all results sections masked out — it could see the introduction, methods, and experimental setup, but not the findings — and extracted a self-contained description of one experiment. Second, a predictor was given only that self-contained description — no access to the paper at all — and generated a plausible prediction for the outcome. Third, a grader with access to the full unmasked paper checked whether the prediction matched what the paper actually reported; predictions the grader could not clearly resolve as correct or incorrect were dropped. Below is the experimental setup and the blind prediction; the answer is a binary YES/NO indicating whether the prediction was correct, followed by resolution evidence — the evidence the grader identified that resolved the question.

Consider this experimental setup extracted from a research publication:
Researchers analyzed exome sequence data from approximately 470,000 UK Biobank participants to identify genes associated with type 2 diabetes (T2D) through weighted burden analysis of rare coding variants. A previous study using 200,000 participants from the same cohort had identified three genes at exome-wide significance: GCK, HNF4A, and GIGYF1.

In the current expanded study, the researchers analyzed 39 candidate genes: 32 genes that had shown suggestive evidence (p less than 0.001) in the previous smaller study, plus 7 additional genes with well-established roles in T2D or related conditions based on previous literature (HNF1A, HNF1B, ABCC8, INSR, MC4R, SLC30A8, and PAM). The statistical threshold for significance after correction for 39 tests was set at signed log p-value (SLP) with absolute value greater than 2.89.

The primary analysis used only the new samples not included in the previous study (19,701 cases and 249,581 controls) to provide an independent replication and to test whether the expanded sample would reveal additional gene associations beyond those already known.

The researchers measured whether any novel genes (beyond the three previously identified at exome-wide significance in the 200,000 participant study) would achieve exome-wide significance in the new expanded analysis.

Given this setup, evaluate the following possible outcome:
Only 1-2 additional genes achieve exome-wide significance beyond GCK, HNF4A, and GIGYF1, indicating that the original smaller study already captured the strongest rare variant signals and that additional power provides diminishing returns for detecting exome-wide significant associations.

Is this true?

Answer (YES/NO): YES